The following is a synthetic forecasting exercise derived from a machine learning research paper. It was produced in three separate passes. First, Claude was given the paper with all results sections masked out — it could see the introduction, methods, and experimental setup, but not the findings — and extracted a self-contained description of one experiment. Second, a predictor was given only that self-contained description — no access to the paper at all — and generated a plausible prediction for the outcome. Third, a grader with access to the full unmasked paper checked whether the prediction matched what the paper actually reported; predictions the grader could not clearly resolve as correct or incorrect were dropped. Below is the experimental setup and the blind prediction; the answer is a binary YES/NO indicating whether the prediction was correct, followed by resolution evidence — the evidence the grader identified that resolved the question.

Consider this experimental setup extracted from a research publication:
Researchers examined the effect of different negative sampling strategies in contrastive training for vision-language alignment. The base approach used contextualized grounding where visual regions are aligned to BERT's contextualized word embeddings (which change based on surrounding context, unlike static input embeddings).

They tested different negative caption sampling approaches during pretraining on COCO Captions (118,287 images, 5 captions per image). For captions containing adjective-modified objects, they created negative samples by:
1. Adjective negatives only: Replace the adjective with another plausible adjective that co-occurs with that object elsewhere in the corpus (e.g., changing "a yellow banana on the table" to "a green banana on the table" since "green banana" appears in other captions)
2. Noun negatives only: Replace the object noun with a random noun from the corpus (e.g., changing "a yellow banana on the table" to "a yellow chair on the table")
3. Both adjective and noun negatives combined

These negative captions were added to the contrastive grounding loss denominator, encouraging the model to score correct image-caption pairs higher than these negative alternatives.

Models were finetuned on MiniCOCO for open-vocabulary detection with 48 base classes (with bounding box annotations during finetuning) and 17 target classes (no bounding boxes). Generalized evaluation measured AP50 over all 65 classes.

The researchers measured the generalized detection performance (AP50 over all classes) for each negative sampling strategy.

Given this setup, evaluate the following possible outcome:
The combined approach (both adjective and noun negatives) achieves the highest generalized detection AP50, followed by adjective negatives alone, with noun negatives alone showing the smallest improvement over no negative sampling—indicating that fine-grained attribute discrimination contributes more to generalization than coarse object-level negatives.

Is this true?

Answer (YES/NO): YES